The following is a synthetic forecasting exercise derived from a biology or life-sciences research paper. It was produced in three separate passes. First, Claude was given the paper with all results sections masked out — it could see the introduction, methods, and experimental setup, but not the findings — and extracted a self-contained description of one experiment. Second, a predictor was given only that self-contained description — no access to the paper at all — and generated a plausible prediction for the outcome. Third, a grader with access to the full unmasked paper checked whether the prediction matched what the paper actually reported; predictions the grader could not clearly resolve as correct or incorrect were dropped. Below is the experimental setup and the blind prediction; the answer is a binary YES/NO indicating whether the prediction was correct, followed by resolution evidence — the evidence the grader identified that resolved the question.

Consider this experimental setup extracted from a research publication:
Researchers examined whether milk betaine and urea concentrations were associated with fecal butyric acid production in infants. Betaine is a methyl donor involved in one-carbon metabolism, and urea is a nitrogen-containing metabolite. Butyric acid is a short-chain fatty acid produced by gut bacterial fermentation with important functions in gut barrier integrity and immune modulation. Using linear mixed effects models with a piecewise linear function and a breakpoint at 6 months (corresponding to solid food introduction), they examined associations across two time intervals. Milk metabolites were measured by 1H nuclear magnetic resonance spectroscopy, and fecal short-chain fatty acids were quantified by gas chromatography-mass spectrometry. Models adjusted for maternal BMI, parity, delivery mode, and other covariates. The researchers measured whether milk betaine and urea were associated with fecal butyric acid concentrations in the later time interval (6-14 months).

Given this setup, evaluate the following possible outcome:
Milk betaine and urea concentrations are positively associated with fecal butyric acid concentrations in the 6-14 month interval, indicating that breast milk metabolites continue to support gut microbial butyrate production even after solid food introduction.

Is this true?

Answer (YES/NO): YES